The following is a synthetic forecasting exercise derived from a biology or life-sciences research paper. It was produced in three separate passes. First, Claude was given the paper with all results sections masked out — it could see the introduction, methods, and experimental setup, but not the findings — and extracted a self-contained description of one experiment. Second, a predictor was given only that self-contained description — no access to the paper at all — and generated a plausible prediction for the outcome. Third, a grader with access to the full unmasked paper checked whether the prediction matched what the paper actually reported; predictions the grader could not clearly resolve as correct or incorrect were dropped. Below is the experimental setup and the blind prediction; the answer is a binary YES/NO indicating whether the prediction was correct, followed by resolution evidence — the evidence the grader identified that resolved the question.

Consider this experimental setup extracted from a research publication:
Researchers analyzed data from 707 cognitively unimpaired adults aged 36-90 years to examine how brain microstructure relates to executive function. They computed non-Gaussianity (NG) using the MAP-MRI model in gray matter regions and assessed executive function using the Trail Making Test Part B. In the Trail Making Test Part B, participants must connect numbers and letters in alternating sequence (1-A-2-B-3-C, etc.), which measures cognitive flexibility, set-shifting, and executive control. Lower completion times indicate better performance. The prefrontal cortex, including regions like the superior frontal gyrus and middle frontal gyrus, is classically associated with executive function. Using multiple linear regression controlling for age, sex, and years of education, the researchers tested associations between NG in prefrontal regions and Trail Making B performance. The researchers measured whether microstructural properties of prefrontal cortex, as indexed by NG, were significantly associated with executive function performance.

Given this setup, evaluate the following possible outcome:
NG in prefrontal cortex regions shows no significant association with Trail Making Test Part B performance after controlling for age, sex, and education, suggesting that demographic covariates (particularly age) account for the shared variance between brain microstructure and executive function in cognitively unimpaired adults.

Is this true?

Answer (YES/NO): NO